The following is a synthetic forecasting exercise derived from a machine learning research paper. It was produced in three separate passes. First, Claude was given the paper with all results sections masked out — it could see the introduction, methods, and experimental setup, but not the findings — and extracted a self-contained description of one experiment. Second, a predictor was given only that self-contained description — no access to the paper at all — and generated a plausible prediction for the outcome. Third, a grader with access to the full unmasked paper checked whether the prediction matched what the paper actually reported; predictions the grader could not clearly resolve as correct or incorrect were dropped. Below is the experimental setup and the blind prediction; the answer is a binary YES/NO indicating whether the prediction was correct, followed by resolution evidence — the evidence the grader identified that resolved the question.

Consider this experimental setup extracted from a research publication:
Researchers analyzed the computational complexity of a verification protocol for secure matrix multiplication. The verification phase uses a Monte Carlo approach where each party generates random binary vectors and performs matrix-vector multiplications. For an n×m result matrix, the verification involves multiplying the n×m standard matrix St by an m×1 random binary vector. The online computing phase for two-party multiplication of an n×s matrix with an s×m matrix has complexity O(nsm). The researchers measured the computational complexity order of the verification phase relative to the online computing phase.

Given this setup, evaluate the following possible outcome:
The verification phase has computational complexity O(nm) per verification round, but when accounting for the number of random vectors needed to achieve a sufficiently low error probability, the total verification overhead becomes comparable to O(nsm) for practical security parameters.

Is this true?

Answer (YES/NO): NO